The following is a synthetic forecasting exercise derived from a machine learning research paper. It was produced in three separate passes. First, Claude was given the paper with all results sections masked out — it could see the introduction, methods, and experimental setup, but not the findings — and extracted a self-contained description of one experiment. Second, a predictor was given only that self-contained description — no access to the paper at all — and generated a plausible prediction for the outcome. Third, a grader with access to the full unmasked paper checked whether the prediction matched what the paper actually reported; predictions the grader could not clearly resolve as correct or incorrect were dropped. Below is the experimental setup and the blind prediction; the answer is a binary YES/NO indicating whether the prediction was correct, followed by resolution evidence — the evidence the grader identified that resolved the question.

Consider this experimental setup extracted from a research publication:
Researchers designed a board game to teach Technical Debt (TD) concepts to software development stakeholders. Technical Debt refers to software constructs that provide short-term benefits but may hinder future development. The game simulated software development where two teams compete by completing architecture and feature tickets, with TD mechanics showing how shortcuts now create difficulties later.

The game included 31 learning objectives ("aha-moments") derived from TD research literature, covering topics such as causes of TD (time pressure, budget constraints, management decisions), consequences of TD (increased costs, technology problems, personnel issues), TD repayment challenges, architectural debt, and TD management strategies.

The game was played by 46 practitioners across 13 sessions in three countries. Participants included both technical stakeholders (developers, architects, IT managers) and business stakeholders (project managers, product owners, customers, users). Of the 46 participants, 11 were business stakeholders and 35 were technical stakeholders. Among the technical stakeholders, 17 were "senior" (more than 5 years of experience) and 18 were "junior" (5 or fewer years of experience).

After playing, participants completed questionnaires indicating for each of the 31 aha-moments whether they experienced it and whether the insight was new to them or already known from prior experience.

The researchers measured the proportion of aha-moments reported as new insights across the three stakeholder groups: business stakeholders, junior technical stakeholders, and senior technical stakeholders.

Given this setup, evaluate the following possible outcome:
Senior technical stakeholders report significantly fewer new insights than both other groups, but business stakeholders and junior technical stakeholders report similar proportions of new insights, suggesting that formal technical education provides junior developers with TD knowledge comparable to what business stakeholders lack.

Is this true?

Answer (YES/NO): NO